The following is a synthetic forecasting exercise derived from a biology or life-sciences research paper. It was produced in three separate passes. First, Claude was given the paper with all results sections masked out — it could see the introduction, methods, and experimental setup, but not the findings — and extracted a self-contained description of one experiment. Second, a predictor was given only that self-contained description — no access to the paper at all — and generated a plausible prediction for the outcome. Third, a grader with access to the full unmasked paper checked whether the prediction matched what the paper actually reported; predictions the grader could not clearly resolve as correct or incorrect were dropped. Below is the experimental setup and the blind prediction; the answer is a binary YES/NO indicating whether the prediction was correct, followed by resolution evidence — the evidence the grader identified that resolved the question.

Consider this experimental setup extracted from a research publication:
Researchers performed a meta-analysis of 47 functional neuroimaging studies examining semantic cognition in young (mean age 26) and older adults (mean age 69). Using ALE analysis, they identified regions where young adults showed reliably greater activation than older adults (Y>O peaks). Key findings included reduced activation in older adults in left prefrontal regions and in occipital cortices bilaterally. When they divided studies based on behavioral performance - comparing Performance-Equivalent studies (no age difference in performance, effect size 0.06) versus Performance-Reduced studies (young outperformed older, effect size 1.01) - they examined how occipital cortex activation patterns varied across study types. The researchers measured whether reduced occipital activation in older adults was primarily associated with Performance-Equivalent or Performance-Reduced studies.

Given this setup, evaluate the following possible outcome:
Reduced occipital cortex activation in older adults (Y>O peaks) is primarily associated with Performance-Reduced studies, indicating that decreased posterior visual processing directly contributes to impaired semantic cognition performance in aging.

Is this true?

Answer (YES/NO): NO